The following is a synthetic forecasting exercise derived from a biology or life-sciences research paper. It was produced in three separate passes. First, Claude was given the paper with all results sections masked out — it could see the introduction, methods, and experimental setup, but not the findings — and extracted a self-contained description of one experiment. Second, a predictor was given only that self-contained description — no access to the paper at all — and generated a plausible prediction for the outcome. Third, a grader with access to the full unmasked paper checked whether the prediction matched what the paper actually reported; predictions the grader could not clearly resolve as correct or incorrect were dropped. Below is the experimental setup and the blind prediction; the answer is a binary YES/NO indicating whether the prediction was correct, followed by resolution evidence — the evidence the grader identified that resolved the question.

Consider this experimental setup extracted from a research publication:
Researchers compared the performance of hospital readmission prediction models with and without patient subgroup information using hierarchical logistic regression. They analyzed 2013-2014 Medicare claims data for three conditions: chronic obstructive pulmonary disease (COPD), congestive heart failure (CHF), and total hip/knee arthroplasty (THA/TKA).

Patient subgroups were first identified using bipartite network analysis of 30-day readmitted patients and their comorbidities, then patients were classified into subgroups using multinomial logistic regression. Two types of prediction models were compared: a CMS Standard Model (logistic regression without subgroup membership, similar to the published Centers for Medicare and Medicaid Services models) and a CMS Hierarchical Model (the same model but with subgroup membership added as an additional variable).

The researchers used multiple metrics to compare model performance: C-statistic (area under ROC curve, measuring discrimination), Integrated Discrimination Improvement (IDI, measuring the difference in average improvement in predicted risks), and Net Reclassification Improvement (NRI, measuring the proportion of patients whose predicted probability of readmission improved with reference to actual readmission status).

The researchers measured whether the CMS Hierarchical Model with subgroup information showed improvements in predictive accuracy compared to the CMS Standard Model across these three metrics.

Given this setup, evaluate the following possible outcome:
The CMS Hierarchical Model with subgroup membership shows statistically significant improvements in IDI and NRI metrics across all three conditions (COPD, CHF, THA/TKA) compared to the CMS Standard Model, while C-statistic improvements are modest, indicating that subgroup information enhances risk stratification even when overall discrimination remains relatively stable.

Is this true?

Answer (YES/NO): NO